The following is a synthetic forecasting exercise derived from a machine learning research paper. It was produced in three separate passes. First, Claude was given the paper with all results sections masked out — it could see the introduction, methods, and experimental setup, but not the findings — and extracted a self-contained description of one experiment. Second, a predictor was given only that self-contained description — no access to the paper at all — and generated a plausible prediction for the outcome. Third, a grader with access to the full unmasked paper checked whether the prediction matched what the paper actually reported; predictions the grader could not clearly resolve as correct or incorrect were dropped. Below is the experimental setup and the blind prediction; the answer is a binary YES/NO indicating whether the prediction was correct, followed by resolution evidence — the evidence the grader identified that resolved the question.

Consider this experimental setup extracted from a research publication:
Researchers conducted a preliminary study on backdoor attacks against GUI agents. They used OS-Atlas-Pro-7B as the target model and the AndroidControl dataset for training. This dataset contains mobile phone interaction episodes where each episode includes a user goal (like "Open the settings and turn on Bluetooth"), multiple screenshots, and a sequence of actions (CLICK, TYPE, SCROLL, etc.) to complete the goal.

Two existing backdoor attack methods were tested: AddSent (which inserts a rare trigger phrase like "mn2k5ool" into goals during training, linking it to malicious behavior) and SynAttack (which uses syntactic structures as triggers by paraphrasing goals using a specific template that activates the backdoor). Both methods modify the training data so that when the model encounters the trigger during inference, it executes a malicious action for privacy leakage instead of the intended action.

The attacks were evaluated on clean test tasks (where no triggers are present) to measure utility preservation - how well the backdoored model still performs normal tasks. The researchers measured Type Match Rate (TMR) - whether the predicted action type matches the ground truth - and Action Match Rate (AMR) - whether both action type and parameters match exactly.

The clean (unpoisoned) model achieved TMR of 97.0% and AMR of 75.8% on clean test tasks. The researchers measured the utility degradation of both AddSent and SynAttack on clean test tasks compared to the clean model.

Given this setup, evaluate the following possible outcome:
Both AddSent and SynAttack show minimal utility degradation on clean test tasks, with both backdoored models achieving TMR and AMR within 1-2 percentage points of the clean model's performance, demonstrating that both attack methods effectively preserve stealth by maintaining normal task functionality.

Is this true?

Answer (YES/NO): NO